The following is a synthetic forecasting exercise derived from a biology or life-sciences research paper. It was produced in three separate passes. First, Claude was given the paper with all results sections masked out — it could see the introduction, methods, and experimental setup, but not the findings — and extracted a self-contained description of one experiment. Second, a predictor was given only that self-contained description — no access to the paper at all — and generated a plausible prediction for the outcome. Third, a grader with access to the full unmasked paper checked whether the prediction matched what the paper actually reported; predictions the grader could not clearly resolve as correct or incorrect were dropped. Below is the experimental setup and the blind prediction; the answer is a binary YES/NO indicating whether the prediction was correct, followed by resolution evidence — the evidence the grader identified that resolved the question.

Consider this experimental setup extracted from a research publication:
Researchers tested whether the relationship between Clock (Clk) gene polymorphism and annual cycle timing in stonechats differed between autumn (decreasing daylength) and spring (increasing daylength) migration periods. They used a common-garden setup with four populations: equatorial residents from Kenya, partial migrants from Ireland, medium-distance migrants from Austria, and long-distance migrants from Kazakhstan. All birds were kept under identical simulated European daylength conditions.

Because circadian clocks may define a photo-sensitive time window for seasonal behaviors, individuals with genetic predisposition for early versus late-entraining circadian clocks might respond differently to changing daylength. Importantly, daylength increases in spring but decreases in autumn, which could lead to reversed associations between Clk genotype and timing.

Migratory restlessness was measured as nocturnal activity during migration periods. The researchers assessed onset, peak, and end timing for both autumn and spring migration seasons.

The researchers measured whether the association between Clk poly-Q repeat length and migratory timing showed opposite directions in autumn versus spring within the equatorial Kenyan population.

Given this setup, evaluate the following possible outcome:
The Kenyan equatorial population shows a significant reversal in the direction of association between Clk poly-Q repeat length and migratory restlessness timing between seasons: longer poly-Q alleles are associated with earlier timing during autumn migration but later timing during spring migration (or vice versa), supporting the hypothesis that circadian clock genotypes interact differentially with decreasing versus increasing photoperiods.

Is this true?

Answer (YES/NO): NO